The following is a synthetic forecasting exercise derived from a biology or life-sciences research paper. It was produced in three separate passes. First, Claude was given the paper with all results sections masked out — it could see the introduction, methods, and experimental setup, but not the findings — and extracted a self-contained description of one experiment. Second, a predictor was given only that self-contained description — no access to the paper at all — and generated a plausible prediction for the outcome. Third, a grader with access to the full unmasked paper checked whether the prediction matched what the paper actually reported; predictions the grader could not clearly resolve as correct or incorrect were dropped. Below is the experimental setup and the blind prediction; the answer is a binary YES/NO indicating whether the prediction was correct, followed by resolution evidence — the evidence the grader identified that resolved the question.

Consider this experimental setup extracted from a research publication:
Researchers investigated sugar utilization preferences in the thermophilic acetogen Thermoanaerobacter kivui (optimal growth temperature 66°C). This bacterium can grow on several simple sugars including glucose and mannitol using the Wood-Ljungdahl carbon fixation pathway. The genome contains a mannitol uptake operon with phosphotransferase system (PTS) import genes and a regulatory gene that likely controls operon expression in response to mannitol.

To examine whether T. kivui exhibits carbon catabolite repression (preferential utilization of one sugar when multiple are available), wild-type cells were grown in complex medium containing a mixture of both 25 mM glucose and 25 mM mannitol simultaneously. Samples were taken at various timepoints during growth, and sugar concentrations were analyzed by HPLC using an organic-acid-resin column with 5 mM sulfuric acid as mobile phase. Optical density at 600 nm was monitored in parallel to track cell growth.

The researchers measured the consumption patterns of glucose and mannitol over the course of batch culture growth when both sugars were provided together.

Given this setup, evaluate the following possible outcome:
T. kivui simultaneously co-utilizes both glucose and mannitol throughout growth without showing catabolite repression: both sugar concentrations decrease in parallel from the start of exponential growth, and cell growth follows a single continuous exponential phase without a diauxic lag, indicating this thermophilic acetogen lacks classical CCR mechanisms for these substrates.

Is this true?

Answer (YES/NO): NO